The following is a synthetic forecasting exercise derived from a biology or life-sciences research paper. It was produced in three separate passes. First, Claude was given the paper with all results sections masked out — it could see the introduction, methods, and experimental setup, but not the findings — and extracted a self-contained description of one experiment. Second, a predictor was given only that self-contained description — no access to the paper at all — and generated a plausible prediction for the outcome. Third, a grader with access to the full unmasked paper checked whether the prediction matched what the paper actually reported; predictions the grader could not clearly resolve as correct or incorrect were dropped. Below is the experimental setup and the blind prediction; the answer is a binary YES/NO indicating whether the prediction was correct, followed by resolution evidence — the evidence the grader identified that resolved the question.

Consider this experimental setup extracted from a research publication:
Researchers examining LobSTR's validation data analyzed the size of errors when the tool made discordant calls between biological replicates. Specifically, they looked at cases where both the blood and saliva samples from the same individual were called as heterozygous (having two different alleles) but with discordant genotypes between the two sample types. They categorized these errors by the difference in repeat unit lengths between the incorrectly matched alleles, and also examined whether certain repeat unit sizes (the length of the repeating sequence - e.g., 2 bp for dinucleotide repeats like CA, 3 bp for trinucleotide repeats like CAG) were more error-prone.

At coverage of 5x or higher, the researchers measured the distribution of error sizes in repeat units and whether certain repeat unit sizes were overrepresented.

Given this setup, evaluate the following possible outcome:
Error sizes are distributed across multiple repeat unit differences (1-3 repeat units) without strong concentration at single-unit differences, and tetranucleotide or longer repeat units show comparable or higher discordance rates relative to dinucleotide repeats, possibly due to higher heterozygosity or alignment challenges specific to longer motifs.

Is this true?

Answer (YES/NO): NO